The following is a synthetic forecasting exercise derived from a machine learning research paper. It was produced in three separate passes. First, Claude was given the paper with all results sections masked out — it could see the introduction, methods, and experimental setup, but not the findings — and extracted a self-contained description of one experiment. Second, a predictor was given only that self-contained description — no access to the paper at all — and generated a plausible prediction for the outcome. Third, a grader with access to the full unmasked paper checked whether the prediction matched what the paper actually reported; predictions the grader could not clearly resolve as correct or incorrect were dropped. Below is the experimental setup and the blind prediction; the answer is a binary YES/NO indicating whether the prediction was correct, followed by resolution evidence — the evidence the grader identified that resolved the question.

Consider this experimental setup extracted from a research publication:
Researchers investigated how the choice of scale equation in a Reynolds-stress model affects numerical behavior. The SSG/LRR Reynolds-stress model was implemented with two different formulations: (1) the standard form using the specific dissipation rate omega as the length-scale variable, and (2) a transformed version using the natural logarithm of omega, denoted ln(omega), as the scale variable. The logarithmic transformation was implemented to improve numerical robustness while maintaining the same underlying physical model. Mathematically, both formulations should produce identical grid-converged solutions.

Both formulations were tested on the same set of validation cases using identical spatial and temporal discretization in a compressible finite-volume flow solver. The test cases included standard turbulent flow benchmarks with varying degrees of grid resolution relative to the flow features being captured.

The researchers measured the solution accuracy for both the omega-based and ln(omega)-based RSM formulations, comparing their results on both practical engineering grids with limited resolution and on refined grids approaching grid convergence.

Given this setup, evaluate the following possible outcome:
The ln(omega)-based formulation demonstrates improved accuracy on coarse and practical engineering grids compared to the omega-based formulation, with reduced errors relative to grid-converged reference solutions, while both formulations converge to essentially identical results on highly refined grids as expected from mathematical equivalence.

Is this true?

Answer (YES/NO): NO